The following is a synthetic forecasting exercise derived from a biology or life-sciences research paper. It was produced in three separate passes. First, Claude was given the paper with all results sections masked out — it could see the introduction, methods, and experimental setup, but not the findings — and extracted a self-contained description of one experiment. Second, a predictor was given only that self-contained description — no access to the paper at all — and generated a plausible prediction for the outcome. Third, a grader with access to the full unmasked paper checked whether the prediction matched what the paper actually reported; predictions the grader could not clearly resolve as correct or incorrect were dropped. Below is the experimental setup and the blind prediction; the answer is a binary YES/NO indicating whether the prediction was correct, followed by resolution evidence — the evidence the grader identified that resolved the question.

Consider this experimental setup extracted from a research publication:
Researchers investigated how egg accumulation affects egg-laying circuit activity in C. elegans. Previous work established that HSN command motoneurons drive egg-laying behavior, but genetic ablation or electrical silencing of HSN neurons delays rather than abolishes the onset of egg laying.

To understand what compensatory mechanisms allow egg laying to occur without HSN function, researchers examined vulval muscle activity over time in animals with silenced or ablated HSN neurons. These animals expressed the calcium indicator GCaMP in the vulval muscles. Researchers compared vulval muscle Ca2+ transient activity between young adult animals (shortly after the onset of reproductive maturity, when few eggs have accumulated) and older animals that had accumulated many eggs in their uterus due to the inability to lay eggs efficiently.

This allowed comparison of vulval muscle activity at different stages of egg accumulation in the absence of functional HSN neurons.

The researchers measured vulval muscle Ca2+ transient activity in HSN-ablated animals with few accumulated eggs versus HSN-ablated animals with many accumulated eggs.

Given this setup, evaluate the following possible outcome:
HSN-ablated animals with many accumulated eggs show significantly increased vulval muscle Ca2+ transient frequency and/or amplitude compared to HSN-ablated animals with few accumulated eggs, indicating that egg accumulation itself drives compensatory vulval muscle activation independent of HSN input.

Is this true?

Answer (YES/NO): YES